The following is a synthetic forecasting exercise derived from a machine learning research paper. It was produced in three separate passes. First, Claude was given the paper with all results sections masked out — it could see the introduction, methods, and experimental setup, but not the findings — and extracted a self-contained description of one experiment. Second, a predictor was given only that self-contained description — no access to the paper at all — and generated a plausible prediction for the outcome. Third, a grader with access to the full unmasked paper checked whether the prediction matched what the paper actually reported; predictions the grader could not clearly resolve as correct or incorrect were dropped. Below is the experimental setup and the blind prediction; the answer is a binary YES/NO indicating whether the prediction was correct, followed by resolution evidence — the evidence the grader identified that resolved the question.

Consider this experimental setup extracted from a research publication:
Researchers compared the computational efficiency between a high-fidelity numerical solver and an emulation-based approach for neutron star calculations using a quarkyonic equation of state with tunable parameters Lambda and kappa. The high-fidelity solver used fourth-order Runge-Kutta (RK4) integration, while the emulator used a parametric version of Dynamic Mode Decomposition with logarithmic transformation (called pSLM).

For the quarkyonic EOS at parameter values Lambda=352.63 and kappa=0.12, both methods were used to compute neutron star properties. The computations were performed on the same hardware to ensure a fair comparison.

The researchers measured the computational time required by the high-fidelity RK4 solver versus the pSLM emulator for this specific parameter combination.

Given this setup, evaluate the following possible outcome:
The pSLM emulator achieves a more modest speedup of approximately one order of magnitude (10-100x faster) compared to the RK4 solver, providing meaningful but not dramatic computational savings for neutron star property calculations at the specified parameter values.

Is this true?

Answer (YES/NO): NO